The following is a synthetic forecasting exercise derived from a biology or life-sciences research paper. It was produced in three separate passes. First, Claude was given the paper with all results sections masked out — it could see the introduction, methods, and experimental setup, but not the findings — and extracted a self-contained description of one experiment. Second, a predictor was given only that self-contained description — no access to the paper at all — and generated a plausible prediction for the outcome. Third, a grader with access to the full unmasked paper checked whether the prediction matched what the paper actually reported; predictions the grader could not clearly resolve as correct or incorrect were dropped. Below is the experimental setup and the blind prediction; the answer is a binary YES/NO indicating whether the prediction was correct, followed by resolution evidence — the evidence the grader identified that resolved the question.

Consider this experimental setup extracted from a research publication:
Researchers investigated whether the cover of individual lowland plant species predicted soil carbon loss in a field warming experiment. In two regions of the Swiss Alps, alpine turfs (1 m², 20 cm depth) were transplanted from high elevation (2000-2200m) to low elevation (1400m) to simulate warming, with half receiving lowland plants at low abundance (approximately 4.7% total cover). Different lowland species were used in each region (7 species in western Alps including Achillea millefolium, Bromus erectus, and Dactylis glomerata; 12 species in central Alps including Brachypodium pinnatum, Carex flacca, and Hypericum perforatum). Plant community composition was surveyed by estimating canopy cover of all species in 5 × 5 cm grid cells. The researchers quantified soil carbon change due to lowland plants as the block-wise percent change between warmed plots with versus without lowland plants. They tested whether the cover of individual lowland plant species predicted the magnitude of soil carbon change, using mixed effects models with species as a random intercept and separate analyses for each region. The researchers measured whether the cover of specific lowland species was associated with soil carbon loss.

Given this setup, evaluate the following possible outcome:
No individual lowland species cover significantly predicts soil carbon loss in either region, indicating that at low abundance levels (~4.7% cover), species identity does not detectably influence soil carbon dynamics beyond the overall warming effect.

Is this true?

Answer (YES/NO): YES